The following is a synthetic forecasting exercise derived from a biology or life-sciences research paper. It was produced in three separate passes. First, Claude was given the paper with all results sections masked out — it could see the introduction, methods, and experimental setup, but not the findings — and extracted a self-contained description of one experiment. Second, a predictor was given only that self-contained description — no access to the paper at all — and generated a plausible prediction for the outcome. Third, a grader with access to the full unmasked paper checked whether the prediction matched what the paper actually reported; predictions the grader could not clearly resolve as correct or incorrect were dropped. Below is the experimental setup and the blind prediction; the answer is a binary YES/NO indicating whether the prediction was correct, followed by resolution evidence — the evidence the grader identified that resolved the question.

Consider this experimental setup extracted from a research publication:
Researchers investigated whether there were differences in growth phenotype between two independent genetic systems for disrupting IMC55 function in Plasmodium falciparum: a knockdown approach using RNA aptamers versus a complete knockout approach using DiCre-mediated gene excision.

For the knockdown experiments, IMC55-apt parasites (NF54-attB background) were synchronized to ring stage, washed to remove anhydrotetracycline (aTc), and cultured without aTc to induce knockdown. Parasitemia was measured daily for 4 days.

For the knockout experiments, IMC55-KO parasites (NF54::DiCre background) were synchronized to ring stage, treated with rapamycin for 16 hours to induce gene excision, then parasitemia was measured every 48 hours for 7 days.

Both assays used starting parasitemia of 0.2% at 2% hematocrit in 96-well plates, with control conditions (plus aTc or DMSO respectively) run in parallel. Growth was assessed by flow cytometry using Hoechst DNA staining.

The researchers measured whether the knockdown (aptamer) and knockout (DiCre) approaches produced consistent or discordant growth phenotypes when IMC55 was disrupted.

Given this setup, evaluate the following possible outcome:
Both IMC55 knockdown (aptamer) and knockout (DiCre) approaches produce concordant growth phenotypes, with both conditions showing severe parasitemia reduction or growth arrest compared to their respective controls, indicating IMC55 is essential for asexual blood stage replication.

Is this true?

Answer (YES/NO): NO